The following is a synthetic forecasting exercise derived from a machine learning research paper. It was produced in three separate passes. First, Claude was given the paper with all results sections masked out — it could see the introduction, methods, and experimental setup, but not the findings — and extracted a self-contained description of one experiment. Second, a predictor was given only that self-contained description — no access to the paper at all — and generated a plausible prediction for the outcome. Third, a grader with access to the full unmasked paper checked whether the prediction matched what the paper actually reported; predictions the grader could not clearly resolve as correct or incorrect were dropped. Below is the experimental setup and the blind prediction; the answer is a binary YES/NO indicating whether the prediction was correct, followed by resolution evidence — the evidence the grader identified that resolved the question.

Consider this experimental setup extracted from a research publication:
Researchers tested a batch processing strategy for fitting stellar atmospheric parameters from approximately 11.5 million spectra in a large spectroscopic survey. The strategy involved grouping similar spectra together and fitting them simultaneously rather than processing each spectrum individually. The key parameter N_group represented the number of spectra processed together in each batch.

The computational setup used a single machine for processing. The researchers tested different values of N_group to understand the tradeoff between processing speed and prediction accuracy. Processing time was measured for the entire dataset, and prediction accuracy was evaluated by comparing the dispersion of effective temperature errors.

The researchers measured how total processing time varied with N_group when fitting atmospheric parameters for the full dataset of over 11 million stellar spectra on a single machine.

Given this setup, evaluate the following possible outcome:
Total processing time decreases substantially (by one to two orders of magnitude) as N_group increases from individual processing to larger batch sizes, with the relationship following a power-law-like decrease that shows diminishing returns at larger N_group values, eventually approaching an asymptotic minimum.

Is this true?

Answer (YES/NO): NO